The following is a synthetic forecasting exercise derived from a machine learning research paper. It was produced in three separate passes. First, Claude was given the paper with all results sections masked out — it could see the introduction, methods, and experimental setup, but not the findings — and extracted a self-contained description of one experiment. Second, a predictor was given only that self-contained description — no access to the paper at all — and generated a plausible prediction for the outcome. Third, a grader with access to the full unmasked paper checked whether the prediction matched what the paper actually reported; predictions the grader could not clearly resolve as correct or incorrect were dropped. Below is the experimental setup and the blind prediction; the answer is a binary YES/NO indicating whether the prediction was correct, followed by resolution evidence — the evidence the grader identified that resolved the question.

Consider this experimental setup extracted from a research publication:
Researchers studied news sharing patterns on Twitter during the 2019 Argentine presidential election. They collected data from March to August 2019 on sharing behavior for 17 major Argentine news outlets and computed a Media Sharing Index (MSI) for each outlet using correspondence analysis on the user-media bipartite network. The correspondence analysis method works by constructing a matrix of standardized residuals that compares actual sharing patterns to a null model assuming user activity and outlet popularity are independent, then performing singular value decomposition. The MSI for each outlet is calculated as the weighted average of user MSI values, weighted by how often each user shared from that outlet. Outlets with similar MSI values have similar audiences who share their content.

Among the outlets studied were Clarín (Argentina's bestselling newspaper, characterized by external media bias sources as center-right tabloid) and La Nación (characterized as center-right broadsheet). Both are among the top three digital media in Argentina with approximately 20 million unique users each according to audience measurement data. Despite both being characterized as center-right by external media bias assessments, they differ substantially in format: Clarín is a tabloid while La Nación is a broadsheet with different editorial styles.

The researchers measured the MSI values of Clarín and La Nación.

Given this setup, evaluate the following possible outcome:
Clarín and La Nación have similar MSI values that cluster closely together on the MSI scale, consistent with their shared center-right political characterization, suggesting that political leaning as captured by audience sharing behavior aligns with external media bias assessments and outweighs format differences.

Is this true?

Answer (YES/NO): YES